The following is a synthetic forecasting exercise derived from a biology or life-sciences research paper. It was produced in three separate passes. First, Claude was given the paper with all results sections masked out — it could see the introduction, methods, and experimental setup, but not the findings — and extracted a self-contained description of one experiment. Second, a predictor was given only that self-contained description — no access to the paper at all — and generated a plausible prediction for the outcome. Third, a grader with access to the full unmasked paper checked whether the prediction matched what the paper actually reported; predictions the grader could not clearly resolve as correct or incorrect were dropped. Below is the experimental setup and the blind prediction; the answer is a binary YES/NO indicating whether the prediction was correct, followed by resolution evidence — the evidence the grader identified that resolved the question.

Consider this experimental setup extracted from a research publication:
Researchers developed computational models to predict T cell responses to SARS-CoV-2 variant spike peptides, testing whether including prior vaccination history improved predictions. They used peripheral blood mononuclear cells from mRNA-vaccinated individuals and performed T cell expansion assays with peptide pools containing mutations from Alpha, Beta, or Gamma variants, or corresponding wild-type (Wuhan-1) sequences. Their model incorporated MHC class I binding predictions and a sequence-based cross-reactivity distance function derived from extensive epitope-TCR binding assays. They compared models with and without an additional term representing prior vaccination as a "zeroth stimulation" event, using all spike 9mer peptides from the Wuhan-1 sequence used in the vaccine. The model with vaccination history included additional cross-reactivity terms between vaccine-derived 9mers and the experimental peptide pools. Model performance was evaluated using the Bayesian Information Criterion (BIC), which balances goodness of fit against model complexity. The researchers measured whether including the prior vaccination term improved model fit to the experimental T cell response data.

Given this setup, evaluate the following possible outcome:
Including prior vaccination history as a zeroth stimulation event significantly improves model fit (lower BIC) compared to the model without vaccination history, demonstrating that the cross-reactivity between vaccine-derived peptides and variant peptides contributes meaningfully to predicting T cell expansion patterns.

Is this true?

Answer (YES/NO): NO